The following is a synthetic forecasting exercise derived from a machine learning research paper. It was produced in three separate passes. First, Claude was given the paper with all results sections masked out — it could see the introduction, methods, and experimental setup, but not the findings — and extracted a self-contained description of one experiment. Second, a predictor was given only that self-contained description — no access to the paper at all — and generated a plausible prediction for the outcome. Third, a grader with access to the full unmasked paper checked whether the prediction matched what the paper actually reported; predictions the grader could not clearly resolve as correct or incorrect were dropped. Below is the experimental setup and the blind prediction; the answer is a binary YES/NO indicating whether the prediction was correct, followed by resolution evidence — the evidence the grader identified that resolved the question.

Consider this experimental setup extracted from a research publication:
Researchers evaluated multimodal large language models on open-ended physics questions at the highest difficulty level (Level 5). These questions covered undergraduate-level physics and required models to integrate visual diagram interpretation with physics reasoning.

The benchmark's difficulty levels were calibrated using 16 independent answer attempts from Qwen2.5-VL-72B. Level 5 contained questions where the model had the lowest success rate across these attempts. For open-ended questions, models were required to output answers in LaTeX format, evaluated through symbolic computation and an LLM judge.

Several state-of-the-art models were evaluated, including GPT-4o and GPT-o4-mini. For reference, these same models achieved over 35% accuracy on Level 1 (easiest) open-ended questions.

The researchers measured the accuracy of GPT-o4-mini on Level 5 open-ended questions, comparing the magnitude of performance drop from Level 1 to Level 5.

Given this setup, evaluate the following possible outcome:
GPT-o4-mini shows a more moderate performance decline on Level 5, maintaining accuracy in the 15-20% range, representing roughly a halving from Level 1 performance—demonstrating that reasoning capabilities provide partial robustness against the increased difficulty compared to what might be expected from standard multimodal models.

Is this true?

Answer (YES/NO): YES